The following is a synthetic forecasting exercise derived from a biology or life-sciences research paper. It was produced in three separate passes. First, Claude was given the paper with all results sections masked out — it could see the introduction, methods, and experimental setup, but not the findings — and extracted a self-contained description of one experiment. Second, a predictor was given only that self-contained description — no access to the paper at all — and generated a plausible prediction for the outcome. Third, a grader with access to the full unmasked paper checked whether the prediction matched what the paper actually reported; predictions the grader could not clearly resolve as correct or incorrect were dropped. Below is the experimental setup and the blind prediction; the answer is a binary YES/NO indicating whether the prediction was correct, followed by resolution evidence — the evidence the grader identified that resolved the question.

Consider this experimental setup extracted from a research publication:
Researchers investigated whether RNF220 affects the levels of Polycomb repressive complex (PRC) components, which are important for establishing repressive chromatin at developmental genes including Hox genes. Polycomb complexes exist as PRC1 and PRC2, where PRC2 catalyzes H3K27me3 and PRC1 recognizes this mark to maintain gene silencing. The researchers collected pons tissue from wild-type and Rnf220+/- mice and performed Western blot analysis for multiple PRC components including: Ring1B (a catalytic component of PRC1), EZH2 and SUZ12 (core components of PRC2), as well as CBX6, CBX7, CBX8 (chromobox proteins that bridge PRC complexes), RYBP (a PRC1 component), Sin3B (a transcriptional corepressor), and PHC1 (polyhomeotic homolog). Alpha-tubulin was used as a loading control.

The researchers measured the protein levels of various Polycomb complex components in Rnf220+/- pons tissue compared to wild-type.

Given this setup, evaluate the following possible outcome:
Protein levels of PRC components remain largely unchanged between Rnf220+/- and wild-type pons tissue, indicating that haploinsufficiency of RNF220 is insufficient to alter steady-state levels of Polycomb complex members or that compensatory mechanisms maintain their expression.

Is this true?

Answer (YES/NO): YES